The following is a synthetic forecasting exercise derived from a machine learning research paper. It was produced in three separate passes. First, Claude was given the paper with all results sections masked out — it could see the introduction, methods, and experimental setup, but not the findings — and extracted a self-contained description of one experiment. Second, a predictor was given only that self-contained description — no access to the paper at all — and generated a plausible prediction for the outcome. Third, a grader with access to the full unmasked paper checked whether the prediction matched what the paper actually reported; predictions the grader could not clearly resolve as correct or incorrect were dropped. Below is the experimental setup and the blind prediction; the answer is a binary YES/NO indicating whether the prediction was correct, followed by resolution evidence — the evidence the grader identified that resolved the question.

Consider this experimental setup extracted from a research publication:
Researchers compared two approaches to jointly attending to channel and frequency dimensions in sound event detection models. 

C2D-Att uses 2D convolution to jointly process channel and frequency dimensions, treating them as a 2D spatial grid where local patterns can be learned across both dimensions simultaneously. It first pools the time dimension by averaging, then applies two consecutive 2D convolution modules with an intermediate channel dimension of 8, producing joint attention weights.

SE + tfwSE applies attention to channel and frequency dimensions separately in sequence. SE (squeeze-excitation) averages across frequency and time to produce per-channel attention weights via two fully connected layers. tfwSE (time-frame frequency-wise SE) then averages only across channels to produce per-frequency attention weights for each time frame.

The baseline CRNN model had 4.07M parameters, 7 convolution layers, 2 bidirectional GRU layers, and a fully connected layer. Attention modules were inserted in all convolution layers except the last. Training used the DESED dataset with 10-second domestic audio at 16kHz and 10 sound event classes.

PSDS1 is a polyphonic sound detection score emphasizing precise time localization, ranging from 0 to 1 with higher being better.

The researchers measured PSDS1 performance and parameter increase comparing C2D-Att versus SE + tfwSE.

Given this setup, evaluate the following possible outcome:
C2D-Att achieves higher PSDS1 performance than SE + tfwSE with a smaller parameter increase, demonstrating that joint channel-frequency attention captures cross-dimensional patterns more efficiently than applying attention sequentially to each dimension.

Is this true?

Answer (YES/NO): NO